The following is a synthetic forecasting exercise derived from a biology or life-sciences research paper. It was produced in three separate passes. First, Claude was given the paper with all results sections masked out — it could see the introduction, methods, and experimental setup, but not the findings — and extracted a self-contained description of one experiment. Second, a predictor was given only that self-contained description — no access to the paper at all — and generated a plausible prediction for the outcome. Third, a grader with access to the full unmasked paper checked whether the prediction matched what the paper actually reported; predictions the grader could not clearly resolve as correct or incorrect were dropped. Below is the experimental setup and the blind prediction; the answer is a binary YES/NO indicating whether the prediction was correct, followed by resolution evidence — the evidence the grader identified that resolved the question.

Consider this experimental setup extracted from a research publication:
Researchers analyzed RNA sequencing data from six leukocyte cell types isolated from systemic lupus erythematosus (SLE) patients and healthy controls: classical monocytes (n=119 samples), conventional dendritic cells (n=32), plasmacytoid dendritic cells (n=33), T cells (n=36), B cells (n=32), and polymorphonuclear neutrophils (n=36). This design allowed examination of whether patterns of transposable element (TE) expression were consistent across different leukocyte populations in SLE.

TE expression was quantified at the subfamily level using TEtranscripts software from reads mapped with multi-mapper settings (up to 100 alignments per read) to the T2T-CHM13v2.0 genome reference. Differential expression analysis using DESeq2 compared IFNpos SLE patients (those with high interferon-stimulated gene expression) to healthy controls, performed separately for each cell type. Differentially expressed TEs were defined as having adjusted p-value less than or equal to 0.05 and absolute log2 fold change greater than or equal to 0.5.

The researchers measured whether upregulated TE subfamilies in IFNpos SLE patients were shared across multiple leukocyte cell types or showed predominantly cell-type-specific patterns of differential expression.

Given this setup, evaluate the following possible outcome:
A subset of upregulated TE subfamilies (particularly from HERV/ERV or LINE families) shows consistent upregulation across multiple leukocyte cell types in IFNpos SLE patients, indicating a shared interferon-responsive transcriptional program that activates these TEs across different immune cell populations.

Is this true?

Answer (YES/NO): YES